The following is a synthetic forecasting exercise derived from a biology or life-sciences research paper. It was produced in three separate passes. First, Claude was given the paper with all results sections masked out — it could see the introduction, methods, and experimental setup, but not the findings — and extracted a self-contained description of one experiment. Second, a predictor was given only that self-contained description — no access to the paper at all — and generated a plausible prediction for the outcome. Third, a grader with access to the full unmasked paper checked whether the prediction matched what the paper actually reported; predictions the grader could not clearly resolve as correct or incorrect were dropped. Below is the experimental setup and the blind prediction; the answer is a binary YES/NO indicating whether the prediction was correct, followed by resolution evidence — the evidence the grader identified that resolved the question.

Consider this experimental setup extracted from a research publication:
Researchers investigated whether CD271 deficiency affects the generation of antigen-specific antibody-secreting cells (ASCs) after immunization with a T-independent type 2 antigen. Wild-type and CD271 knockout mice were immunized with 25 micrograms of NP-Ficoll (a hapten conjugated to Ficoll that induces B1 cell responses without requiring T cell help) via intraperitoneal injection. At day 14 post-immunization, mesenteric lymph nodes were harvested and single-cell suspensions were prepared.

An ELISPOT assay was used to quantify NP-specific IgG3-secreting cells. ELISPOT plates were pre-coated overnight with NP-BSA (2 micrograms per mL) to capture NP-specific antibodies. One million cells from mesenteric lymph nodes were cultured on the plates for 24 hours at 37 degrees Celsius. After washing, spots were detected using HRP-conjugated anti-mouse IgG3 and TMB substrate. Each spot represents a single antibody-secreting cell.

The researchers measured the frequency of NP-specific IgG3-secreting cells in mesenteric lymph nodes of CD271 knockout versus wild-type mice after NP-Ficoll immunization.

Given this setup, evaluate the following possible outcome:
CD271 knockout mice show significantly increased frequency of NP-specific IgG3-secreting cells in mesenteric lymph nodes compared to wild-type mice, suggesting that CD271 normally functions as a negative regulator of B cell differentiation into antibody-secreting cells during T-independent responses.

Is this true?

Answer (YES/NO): YES